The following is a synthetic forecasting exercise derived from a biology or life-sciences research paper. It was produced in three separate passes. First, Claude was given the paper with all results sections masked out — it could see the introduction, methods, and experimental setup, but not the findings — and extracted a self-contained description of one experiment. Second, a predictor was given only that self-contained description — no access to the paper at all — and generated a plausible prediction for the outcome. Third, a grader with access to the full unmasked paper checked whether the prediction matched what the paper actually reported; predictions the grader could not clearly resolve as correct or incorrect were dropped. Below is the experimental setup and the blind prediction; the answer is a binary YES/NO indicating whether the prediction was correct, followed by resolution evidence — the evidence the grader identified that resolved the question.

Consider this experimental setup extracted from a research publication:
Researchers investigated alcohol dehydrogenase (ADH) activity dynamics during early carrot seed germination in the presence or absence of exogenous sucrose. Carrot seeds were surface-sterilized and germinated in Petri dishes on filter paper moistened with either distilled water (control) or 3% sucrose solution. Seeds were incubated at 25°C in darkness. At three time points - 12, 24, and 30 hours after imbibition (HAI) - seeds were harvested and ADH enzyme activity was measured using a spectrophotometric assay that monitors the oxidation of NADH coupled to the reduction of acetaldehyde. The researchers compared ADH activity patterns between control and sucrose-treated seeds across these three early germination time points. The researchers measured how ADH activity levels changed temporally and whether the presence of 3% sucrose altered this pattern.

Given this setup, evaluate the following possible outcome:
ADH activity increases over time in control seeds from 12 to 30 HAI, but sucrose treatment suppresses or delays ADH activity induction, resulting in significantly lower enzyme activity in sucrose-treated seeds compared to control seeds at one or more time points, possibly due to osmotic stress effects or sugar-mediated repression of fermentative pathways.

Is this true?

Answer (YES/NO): NO